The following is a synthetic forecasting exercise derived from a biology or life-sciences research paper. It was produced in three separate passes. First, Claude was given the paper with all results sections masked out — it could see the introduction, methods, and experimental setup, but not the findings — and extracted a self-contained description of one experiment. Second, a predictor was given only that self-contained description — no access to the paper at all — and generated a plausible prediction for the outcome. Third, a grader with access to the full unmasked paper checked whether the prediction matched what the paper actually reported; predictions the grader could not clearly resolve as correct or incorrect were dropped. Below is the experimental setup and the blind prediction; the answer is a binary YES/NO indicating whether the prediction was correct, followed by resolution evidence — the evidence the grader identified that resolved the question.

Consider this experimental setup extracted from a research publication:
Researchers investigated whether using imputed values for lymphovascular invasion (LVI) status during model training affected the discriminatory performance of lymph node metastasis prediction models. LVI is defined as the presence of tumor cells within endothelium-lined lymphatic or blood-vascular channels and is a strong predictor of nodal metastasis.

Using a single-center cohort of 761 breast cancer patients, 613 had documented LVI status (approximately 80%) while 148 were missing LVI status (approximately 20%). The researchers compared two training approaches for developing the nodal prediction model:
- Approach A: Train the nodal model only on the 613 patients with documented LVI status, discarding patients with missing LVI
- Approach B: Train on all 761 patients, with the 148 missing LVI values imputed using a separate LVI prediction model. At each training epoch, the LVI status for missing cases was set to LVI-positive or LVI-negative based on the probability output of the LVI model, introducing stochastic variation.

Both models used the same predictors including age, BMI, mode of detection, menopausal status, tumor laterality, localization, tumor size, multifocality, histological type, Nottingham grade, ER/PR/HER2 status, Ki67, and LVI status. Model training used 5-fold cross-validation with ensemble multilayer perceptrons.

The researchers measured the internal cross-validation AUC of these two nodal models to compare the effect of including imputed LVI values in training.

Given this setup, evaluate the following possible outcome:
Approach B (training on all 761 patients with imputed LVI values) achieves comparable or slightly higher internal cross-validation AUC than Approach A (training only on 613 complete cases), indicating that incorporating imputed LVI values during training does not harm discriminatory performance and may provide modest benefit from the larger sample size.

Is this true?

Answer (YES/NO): NO